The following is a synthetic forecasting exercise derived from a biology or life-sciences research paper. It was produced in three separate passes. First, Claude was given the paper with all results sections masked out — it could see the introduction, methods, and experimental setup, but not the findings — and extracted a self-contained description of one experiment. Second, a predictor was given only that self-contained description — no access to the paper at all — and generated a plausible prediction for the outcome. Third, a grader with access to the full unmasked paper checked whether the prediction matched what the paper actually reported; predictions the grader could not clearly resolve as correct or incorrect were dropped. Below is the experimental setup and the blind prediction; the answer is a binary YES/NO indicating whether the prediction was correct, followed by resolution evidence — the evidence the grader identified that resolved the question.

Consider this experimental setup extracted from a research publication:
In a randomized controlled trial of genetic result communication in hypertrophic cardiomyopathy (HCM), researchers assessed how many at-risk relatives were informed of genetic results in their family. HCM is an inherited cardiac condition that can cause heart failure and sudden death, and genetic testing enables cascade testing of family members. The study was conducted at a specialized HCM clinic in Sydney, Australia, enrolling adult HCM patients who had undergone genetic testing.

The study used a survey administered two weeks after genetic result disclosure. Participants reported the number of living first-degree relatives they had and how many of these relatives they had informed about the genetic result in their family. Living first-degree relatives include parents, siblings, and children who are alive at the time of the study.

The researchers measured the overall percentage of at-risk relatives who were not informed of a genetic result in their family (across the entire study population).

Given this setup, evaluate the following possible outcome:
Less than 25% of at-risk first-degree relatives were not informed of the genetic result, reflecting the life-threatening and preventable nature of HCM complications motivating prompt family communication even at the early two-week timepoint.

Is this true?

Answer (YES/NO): NO